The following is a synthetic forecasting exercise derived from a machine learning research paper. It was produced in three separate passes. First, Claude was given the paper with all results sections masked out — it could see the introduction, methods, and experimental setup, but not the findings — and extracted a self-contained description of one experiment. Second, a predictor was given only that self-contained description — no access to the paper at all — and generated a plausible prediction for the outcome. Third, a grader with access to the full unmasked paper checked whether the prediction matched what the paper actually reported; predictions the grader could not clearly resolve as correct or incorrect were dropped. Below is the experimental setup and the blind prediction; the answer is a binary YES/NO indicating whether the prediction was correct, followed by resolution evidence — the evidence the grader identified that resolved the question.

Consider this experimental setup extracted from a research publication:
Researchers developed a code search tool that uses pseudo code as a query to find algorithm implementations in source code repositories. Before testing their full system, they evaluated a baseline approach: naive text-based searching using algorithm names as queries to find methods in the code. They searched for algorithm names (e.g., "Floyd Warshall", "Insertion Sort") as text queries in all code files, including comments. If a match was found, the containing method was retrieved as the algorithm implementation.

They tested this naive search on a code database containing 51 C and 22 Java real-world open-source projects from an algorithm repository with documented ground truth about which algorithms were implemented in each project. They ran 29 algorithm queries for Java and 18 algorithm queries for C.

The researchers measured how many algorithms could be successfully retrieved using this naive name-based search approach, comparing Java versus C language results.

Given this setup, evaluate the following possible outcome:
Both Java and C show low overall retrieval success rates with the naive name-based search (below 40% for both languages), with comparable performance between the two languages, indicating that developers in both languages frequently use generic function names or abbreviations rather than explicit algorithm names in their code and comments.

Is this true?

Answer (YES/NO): NO